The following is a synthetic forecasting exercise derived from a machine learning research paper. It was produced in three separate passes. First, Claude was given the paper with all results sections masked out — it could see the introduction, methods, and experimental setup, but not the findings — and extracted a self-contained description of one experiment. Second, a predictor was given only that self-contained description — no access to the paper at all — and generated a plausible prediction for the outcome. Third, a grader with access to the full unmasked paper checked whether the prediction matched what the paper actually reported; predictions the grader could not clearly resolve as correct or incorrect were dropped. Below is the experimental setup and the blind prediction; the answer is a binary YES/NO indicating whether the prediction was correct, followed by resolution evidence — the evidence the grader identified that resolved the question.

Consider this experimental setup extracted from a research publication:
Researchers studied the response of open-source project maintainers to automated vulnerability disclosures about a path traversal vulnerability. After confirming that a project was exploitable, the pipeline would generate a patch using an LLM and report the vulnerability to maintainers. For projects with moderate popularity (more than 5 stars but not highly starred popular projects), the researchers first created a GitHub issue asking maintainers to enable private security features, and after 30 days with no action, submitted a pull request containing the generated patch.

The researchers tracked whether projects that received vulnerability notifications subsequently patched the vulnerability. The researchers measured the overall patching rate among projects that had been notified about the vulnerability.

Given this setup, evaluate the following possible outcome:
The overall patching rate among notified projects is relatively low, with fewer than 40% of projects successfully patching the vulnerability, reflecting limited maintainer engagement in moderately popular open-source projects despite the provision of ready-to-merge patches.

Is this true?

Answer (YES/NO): YES